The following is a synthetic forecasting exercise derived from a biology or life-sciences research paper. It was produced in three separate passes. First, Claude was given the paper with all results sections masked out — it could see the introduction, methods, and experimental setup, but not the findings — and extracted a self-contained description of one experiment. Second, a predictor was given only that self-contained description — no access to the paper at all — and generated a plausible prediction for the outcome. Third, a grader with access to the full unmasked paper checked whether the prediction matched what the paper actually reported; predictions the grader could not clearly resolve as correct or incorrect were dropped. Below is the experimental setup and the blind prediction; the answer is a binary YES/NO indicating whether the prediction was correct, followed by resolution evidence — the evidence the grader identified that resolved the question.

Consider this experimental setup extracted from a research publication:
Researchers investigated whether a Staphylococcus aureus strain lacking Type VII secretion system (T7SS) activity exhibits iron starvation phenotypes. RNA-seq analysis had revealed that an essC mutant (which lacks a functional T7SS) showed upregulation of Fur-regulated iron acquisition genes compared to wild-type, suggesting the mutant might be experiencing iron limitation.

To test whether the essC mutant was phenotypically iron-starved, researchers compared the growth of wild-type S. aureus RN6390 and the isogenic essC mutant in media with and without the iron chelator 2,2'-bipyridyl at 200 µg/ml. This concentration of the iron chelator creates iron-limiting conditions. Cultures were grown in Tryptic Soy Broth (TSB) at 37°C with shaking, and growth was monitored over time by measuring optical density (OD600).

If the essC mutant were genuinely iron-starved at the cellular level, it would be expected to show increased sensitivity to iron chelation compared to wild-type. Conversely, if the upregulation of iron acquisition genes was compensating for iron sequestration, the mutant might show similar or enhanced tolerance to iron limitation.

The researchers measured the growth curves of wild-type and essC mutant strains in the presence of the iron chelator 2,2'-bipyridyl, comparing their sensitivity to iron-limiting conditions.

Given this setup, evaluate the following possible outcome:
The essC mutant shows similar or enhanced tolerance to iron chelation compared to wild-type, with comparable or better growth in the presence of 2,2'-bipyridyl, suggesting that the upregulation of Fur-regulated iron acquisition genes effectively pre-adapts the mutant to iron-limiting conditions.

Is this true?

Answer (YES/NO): YES